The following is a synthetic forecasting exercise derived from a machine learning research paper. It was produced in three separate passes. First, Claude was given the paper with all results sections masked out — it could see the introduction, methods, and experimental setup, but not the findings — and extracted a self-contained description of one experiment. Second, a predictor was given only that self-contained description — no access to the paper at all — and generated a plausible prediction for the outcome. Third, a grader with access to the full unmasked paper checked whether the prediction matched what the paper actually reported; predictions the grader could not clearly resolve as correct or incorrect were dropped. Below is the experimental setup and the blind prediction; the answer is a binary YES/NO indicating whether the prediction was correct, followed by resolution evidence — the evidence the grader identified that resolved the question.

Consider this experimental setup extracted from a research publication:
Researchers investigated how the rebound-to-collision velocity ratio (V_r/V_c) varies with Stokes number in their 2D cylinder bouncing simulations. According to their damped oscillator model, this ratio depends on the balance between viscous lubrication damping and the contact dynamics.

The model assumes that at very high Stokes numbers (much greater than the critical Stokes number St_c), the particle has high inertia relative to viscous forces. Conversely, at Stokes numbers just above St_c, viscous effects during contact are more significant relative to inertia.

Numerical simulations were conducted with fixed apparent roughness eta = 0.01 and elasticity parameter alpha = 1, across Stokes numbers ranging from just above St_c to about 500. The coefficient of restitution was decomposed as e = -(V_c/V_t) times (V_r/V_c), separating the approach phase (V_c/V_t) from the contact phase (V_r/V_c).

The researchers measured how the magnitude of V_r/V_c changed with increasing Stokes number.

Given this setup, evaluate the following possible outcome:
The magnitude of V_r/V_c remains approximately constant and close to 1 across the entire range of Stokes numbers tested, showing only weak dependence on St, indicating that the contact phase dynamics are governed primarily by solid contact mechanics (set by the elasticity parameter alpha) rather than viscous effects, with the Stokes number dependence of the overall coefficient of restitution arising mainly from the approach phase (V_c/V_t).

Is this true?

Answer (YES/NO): YES